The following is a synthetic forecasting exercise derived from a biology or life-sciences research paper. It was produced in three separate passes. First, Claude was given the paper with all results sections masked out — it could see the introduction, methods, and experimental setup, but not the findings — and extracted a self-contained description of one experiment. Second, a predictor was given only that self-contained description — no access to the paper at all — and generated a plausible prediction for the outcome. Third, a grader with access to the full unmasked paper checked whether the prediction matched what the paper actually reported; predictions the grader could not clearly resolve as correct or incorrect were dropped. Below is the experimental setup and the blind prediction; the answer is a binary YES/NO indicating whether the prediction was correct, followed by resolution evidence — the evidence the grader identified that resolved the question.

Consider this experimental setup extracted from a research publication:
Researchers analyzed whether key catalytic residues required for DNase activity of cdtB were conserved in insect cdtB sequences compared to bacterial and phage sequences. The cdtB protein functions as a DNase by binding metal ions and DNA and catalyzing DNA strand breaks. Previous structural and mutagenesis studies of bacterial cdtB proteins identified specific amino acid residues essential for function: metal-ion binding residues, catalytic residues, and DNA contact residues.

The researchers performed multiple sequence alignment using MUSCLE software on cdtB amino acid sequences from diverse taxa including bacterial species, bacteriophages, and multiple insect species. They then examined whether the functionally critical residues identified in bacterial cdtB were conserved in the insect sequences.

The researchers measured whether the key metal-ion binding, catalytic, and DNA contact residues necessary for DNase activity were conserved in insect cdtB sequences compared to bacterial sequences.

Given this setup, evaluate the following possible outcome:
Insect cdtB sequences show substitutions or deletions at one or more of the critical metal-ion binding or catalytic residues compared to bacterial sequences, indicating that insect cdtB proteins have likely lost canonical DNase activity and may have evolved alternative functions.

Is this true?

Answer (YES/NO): NO